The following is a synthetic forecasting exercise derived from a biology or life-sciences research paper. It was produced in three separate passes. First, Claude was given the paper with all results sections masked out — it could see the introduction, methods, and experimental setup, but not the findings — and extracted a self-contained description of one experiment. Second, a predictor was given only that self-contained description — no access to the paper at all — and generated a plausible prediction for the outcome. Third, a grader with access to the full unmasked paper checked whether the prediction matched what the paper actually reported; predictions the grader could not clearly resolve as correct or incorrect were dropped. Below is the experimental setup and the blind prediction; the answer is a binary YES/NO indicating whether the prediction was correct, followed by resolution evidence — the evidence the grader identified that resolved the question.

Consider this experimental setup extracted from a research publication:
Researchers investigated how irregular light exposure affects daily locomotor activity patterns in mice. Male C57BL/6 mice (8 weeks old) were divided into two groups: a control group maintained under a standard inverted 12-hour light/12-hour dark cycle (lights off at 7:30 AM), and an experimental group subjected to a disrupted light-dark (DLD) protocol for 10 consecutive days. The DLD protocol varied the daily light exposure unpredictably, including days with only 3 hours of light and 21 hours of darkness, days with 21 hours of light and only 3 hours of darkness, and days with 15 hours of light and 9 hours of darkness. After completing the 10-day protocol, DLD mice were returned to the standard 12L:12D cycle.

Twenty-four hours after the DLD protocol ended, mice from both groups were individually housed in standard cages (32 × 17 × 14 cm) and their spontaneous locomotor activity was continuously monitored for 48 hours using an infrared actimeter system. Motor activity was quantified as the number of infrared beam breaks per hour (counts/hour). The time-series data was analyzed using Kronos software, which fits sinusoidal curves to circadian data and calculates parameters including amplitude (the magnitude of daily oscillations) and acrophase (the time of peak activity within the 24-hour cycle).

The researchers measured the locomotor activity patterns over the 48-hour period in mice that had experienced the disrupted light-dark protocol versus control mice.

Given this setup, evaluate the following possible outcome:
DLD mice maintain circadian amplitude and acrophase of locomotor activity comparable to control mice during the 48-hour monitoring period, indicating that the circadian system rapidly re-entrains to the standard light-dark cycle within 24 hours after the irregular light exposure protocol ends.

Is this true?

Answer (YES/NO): NO